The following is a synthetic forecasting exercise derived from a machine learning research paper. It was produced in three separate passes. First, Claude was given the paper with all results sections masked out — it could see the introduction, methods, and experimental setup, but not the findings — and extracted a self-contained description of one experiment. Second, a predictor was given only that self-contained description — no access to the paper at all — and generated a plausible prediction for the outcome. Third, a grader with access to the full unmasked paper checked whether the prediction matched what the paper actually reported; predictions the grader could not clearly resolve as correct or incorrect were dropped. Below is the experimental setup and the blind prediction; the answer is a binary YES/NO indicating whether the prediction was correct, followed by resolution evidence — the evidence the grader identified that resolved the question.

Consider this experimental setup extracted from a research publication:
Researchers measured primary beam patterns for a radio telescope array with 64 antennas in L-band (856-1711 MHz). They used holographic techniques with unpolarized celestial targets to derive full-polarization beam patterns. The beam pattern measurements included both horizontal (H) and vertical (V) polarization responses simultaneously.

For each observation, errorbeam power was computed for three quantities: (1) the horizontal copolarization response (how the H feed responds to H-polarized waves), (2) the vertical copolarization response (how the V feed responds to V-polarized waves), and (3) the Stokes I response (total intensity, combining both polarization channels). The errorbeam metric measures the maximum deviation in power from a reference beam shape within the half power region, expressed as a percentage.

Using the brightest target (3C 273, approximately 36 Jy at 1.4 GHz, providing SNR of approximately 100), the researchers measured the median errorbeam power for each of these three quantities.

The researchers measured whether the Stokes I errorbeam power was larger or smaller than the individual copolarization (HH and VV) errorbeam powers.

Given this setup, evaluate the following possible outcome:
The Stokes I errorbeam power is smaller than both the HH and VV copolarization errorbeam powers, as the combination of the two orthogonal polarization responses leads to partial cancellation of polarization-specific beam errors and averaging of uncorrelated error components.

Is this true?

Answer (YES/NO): YES